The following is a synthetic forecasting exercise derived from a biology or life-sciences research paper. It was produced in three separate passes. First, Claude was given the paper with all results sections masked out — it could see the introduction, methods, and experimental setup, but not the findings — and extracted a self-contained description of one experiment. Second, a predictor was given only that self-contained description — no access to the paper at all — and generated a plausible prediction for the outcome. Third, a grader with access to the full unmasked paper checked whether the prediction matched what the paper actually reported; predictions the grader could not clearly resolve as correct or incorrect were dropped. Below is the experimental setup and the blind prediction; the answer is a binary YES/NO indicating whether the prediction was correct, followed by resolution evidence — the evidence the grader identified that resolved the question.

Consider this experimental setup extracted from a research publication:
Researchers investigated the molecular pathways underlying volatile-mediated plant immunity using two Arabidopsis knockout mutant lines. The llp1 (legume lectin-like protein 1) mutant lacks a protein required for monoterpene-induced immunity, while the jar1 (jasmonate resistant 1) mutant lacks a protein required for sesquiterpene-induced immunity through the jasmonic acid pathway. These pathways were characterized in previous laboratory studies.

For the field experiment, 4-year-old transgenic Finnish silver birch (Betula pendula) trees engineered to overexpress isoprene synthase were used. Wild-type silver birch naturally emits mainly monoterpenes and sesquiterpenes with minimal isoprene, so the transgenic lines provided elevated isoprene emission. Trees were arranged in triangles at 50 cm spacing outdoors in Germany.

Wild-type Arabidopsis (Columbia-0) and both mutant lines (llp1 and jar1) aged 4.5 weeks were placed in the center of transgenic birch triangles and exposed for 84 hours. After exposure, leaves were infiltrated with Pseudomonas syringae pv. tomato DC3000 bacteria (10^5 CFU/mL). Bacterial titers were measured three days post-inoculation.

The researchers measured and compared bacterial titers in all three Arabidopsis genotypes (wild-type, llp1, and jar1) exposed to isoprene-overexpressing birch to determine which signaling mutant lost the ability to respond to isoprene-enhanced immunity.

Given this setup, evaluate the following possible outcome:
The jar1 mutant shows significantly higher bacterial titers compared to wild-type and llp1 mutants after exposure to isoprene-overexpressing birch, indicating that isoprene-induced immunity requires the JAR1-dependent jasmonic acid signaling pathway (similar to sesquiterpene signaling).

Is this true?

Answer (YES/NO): NO